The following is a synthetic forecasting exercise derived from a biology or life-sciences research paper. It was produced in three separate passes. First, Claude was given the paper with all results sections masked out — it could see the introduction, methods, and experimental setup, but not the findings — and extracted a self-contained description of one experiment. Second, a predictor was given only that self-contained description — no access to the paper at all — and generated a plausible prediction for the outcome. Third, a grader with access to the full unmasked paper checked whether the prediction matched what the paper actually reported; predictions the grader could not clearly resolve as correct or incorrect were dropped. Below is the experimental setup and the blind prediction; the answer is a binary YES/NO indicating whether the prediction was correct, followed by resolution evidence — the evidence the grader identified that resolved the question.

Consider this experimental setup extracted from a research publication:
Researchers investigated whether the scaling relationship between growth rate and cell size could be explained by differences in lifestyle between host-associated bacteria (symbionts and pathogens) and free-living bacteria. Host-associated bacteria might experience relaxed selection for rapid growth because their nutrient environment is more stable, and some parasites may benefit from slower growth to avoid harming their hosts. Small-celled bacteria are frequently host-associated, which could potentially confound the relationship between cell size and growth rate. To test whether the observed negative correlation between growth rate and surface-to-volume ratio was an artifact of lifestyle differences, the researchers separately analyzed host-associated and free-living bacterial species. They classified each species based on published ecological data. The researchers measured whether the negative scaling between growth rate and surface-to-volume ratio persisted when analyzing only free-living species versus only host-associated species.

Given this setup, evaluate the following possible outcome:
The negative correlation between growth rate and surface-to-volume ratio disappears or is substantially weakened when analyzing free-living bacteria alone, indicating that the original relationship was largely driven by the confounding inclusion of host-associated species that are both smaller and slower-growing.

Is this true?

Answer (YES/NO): NO